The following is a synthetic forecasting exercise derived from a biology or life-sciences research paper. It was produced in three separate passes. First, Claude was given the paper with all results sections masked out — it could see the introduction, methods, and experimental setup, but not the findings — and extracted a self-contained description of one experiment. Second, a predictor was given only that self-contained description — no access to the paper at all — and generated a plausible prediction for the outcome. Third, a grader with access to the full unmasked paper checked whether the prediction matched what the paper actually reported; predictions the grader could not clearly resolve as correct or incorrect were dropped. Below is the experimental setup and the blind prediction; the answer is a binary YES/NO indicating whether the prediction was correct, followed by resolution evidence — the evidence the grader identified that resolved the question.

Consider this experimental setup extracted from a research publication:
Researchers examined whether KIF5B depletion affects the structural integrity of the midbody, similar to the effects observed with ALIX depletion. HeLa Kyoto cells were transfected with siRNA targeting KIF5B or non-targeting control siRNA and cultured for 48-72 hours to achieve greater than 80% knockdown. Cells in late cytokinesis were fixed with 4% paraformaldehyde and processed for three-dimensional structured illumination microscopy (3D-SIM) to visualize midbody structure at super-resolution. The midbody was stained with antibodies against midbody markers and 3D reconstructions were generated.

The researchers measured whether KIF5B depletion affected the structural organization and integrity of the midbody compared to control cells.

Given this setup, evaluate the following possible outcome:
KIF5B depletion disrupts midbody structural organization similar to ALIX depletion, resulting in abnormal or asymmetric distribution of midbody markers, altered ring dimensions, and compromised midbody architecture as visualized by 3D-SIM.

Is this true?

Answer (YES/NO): YES